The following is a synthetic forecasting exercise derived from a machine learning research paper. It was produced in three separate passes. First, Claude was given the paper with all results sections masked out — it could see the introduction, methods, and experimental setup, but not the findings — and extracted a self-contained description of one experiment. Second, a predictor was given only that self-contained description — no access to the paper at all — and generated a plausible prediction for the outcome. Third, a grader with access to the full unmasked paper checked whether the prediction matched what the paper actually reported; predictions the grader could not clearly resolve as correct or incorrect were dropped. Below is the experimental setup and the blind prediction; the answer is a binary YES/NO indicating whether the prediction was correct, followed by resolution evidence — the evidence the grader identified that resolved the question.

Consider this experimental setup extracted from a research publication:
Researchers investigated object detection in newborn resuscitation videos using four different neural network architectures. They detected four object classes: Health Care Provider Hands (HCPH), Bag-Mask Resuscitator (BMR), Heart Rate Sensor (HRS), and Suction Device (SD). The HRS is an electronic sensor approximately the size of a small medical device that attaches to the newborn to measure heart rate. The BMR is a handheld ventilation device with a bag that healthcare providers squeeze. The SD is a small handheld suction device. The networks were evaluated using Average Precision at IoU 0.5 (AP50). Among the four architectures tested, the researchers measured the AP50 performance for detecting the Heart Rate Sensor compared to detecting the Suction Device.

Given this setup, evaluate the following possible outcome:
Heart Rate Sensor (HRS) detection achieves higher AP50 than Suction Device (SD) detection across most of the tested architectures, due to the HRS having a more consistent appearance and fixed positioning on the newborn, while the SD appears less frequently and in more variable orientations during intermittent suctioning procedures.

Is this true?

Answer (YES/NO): YES